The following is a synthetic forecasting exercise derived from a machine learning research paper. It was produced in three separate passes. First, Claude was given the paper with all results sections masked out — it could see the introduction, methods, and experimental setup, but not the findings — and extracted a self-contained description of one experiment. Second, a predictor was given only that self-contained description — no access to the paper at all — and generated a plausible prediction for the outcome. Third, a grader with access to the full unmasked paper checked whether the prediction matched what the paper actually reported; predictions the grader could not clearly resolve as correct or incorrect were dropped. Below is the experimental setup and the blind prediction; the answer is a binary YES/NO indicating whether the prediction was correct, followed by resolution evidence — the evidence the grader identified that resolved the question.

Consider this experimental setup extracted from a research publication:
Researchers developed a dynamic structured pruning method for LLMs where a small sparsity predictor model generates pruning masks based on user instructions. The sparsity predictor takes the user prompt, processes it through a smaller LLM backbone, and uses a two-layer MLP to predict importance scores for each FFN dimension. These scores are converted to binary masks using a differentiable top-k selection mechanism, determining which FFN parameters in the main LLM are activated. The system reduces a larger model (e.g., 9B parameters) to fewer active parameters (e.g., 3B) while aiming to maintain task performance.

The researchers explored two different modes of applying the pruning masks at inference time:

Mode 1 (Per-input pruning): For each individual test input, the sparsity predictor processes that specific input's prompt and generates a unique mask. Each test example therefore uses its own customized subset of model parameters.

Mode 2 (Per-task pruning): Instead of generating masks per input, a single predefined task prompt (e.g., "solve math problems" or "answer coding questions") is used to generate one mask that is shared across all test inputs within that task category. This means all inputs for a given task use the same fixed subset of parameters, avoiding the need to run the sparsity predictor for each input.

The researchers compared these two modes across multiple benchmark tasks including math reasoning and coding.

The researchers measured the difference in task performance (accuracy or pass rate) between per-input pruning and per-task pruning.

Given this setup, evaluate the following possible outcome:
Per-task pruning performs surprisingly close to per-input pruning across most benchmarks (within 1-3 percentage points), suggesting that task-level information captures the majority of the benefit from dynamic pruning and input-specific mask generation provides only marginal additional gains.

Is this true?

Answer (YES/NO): YES